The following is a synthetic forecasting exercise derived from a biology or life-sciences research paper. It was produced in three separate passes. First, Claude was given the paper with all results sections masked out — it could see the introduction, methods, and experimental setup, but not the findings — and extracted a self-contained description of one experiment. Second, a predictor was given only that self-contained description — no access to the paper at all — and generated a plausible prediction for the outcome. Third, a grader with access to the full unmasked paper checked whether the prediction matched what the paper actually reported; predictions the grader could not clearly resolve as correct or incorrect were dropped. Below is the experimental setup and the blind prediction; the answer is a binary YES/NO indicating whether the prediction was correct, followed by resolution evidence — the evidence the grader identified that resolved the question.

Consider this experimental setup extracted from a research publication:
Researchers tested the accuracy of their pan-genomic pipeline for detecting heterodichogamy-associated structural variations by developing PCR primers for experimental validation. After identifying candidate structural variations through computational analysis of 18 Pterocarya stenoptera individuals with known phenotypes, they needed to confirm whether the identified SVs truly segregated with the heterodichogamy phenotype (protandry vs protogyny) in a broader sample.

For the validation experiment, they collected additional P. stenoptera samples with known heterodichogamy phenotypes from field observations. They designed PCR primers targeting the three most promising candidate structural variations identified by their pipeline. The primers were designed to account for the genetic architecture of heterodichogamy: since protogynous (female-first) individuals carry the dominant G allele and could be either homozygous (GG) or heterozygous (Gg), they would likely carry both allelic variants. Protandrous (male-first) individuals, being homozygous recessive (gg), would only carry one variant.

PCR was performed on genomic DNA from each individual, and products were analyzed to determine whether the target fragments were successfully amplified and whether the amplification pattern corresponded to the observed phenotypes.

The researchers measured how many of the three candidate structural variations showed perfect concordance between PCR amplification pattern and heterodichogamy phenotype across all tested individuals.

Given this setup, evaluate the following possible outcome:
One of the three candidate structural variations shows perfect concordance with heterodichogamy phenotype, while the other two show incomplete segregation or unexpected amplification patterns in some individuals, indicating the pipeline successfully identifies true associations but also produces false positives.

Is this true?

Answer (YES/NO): YES